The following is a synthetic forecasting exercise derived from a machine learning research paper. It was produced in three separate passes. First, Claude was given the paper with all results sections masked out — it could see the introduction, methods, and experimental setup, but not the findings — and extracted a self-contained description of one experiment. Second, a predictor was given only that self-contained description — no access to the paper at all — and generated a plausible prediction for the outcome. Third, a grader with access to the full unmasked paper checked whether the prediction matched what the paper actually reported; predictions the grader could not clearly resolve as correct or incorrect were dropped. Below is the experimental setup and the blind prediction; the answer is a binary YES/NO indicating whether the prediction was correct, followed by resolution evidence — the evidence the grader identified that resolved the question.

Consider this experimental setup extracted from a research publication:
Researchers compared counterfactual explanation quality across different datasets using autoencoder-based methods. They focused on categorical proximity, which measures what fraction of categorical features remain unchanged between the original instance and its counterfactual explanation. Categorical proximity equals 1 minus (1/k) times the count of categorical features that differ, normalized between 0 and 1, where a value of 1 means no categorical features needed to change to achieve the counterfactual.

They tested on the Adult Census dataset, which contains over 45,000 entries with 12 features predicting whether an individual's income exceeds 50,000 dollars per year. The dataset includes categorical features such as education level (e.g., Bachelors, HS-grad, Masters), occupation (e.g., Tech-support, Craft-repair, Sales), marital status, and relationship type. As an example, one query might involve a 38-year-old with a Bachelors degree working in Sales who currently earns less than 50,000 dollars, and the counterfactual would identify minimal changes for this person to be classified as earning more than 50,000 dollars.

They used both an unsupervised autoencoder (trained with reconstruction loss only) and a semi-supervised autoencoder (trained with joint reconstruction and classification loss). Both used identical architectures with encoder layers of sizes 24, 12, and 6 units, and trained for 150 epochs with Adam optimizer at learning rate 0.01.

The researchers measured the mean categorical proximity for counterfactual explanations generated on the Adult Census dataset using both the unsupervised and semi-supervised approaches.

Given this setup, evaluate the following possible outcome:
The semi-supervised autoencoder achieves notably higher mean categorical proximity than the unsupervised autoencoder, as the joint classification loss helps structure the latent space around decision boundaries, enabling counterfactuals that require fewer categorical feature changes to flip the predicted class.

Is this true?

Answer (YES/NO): NO